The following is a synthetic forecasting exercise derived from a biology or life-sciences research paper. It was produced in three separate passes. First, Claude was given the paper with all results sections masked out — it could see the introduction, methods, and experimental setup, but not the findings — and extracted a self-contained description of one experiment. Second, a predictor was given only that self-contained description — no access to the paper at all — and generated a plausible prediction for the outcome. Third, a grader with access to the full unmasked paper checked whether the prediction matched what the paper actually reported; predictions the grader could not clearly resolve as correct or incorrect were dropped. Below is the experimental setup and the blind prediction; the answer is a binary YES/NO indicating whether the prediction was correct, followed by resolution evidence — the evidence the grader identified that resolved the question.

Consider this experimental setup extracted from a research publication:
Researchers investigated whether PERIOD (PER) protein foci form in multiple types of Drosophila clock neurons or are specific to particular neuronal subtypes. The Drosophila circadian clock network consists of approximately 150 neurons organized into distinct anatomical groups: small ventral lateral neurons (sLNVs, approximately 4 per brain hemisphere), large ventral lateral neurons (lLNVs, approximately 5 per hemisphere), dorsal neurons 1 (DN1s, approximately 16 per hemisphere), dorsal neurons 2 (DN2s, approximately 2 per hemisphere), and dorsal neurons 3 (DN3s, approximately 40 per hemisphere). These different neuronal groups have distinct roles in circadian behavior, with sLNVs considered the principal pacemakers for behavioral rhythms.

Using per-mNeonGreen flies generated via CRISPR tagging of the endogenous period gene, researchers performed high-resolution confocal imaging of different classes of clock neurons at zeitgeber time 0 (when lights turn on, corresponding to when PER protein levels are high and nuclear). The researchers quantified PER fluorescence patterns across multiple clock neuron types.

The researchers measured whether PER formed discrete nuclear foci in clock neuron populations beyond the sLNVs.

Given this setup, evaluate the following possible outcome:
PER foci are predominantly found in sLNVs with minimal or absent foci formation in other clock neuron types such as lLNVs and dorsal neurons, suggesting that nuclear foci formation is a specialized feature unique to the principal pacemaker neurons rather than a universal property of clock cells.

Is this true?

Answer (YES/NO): NO